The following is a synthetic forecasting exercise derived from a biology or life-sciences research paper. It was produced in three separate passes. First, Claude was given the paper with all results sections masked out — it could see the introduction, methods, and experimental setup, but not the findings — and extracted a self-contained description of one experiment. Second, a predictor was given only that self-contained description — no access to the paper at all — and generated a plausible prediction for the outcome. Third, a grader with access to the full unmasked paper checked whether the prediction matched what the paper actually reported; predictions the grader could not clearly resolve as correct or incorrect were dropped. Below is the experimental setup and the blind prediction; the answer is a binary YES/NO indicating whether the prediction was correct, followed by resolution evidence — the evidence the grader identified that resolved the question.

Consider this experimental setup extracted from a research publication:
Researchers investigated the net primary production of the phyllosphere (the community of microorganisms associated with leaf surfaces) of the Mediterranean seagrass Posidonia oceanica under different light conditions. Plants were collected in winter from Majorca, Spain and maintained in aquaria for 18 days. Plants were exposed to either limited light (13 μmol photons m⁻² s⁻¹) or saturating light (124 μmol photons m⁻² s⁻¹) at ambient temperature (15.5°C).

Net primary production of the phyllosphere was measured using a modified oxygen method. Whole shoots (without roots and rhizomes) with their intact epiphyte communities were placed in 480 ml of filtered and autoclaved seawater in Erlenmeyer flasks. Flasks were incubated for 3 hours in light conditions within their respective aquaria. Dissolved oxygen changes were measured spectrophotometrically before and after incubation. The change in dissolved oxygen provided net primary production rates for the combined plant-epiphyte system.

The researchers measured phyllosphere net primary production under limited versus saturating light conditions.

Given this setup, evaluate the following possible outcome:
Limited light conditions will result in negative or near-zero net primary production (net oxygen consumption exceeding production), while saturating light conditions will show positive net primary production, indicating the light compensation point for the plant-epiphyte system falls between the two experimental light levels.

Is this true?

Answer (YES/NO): NO